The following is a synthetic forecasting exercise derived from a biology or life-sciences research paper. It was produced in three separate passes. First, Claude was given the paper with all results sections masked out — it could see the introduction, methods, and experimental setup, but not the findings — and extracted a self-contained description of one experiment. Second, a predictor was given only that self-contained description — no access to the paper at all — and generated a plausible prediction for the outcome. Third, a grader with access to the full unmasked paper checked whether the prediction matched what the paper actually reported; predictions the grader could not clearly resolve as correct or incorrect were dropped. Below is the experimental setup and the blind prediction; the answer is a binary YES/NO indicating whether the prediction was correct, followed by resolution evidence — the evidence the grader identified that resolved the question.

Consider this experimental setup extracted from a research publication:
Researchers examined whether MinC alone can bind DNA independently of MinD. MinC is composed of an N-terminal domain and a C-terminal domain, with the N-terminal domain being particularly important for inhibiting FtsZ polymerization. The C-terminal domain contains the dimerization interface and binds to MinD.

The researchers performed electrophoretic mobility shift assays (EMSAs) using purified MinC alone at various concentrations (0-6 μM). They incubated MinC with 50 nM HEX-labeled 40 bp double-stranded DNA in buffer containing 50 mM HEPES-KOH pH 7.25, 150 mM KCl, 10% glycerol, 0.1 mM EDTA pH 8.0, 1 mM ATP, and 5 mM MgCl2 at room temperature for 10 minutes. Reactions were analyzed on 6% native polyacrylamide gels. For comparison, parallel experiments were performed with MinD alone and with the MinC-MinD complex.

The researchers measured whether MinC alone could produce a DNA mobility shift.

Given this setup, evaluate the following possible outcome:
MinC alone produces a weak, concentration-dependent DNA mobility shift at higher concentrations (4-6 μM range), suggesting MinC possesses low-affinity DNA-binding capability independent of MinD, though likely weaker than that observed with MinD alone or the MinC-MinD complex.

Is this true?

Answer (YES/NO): NO